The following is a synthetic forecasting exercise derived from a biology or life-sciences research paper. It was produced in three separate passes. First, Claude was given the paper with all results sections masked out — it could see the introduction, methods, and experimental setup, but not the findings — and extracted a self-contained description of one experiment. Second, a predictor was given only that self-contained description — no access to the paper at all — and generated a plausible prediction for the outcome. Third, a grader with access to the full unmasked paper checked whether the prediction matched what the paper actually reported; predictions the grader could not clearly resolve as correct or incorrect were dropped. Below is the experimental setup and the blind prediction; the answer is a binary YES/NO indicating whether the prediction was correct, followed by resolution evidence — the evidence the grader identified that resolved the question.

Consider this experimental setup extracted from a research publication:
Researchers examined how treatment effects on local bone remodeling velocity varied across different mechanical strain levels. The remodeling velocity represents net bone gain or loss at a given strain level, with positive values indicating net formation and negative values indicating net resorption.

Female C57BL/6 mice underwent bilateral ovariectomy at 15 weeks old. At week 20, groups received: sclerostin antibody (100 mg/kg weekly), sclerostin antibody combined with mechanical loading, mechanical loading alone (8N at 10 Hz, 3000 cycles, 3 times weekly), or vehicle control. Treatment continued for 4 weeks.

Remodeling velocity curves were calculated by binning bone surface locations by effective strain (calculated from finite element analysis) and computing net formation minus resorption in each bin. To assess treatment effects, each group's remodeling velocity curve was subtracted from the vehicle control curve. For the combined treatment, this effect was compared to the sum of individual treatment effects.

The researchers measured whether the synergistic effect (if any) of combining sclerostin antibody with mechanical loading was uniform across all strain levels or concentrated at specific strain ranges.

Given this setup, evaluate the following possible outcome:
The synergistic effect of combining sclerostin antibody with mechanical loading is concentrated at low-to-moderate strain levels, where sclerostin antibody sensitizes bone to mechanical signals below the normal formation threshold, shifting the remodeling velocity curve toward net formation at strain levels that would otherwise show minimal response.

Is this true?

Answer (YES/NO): NO